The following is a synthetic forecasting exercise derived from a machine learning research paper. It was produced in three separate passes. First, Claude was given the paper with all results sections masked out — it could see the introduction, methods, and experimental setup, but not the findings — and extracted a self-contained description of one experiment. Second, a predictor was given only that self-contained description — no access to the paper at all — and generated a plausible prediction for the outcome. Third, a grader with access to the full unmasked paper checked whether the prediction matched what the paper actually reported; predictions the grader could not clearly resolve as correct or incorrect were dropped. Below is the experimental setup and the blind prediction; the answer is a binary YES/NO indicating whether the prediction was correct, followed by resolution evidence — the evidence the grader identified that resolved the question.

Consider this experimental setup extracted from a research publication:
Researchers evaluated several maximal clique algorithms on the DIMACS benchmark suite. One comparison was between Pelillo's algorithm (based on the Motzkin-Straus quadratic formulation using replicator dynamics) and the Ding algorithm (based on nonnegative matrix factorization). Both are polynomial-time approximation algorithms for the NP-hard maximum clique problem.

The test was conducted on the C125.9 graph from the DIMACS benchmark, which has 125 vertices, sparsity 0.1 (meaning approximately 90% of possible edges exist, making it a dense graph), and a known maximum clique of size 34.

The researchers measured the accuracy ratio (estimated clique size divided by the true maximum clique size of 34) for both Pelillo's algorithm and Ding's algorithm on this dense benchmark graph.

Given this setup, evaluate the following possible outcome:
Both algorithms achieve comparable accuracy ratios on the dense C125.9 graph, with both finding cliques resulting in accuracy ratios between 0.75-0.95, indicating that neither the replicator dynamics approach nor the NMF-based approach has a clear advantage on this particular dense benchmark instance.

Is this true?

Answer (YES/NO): NO